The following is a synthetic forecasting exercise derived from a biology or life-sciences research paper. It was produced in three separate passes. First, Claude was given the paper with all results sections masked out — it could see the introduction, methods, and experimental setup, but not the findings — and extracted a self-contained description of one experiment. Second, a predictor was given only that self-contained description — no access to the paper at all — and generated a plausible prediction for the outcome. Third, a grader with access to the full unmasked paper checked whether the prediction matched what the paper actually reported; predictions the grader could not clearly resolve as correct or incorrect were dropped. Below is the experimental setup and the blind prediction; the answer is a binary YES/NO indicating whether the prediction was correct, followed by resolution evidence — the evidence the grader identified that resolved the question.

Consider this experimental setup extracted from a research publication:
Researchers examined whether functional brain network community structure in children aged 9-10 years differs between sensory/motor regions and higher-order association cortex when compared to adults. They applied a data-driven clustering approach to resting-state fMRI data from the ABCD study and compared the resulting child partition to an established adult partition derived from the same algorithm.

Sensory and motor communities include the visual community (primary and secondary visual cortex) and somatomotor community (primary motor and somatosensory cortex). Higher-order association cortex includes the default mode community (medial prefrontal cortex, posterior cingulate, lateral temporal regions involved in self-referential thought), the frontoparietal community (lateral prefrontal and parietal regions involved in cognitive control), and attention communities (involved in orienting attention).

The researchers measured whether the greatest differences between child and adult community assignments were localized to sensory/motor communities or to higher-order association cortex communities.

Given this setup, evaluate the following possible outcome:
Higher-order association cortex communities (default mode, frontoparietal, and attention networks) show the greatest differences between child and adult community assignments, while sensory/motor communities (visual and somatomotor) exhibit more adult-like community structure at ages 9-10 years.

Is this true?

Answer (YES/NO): YES